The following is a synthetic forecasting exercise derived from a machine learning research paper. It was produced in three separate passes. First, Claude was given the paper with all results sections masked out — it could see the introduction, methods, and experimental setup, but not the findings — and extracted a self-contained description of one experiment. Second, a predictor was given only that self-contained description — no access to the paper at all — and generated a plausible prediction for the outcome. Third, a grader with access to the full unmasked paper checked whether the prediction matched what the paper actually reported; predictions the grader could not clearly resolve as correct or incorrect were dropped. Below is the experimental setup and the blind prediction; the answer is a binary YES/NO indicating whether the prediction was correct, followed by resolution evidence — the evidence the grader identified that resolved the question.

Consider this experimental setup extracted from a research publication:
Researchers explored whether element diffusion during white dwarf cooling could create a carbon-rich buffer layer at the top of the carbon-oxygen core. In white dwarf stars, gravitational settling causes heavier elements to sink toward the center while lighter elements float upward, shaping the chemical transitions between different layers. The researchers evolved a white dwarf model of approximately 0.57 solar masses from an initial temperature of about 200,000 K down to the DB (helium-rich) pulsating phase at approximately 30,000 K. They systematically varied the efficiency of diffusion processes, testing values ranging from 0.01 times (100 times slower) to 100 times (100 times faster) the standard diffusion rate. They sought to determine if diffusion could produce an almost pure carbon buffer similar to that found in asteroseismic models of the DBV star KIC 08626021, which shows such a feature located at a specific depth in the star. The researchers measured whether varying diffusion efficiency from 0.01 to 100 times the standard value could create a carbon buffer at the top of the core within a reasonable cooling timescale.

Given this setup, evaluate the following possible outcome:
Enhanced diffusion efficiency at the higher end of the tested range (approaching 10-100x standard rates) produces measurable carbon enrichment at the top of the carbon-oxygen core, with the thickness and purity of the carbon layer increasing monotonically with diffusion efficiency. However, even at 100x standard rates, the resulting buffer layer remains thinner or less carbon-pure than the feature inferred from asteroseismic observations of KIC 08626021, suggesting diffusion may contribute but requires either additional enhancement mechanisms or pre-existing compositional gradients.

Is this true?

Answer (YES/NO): NO